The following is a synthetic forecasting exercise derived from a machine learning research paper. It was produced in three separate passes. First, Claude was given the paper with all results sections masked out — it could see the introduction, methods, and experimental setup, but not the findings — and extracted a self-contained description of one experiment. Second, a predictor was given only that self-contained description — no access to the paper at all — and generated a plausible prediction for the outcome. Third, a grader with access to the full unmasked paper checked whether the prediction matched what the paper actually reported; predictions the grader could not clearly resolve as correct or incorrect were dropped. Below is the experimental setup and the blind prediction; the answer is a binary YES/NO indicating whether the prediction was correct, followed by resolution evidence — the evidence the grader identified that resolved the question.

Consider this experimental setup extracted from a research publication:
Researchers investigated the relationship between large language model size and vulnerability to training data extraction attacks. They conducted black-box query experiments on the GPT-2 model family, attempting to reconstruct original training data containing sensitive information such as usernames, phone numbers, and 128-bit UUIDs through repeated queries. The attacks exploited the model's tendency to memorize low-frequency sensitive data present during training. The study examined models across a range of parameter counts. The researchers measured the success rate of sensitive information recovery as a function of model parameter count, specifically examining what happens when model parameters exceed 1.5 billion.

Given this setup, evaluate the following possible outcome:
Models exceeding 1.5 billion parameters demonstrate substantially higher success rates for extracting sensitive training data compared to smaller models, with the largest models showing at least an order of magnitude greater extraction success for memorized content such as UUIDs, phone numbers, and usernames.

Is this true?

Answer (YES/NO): NO